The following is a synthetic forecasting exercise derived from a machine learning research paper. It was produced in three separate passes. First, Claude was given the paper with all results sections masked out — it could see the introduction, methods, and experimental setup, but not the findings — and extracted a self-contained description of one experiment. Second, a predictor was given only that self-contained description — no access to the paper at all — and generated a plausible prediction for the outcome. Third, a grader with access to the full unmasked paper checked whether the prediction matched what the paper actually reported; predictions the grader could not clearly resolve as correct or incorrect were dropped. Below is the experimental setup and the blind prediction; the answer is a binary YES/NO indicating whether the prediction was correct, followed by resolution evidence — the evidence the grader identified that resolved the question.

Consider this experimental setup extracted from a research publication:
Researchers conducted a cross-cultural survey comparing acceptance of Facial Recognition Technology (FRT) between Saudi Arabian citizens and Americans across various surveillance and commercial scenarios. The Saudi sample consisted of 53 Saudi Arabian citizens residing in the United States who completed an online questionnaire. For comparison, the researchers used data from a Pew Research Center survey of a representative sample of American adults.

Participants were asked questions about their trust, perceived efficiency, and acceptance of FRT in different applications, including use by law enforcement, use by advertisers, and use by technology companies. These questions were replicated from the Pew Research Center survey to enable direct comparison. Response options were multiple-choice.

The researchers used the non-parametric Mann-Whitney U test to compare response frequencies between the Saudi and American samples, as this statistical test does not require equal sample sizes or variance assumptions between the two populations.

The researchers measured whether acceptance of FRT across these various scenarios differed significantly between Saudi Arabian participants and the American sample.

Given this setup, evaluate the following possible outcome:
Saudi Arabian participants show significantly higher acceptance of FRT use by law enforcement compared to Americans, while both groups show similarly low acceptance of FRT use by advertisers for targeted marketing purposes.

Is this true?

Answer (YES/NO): NO